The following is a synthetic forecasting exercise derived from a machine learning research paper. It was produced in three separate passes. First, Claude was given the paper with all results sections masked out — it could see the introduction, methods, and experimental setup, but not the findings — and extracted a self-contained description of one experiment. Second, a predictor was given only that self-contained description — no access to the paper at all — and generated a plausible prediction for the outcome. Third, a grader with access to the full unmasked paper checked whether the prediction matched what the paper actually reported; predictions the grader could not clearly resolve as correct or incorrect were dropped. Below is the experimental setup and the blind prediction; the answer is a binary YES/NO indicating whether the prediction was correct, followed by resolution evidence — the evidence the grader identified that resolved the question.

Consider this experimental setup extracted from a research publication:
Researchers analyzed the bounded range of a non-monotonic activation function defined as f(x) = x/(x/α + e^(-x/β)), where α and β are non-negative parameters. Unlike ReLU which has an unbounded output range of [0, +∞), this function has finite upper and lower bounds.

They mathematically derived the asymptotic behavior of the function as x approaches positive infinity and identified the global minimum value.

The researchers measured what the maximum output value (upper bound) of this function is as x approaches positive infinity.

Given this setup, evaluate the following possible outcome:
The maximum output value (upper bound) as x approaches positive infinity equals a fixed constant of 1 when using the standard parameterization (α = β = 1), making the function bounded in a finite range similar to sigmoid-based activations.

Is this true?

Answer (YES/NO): NO